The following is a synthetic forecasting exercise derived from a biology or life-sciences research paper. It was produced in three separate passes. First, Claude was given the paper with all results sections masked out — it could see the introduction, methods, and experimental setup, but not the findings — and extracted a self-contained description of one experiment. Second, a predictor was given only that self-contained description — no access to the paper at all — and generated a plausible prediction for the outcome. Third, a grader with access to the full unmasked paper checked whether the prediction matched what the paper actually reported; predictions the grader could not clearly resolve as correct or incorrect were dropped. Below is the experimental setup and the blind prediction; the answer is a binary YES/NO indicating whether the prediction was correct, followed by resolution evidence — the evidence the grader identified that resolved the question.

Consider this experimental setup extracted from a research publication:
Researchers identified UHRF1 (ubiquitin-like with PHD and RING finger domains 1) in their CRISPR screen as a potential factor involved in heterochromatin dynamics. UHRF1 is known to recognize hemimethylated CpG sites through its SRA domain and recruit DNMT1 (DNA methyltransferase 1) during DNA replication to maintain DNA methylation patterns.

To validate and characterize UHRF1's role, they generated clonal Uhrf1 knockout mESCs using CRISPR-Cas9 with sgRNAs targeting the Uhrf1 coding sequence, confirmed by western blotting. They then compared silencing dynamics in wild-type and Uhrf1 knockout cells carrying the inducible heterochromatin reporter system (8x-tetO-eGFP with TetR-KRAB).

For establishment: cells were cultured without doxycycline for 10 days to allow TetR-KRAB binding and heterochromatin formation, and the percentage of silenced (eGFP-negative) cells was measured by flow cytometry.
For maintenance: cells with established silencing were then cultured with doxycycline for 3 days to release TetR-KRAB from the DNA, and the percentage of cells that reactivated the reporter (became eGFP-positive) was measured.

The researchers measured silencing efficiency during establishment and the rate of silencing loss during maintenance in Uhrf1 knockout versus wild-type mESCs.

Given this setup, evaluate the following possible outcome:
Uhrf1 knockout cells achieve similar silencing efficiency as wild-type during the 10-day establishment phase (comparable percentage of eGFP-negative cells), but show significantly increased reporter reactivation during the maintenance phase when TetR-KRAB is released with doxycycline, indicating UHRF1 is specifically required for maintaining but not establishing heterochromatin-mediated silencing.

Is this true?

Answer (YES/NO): NO